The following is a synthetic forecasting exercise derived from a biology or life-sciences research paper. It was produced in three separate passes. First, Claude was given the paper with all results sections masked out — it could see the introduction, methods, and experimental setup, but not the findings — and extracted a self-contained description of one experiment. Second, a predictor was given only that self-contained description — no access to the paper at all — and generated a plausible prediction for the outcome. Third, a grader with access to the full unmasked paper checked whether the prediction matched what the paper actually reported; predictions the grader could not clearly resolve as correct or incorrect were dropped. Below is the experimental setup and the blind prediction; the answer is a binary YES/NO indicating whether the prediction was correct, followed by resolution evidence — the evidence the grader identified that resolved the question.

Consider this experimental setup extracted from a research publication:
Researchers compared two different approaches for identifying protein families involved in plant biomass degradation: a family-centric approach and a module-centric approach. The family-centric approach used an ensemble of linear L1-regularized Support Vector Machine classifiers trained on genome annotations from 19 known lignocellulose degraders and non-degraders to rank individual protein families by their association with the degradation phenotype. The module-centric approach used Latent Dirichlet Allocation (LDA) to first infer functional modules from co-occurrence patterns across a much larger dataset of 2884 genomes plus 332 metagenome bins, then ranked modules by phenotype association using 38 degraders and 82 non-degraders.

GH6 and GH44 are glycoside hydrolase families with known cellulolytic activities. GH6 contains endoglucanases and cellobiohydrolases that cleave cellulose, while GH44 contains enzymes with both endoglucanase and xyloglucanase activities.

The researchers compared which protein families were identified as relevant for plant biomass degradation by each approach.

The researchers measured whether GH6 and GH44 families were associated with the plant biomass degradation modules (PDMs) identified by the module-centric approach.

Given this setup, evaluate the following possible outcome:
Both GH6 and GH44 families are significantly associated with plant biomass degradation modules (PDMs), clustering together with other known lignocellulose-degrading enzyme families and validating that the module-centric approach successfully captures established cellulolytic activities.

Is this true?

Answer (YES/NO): NO